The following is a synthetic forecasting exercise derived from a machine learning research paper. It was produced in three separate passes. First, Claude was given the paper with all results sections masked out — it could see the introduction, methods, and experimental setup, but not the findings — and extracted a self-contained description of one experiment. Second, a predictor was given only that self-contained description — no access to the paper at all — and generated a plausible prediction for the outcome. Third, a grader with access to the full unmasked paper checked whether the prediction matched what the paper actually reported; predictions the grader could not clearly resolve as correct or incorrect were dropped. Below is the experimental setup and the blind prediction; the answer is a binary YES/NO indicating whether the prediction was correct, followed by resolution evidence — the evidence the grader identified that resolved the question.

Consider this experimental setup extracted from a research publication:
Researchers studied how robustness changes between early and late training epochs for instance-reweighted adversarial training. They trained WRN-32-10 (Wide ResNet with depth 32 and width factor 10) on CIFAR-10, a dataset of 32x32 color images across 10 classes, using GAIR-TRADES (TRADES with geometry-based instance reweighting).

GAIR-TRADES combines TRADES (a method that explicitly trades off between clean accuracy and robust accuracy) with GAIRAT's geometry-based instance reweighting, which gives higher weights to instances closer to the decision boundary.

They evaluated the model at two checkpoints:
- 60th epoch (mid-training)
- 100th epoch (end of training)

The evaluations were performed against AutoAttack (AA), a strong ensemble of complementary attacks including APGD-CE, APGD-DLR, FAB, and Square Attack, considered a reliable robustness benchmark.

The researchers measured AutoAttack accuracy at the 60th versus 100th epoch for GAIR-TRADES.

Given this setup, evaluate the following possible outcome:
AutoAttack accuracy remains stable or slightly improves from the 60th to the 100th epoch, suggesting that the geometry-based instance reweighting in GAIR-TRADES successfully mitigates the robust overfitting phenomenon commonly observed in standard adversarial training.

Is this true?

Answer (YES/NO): NO